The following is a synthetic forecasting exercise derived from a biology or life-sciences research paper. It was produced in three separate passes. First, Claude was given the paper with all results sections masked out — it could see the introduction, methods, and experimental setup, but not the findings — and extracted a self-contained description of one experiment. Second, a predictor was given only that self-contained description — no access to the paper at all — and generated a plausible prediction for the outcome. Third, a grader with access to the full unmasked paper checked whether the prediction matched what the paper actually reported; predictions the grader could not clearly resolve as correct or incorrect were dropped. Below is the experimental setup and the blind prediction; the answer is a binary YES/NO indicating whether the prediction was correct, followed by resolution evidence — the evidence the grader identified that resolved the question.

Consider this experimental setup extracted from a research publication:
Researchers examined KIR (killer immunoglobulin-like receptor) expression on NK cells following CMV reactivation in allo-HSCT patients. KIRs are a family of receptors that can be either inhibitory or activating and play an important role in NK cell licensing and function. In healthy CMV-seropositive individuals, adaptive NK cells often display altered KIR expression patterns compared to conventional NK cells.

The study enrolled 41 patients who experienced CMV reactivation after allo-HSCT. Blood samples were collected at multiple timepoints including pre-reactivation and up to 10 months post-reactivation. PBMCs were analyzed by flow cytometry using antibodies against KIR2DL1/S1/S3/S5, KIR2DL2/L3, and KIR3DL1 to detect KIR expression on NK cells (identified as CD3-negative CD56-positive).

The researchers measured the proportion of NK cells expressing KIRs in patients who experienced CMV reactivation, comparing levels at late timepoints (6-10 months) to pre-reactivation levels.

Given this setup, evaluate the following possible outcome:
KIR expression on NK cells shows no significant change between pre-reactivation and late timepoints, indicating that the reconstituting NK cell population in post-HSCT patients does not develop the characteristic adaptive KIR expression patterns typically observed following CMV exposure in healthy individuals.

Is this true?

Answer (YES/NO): NO